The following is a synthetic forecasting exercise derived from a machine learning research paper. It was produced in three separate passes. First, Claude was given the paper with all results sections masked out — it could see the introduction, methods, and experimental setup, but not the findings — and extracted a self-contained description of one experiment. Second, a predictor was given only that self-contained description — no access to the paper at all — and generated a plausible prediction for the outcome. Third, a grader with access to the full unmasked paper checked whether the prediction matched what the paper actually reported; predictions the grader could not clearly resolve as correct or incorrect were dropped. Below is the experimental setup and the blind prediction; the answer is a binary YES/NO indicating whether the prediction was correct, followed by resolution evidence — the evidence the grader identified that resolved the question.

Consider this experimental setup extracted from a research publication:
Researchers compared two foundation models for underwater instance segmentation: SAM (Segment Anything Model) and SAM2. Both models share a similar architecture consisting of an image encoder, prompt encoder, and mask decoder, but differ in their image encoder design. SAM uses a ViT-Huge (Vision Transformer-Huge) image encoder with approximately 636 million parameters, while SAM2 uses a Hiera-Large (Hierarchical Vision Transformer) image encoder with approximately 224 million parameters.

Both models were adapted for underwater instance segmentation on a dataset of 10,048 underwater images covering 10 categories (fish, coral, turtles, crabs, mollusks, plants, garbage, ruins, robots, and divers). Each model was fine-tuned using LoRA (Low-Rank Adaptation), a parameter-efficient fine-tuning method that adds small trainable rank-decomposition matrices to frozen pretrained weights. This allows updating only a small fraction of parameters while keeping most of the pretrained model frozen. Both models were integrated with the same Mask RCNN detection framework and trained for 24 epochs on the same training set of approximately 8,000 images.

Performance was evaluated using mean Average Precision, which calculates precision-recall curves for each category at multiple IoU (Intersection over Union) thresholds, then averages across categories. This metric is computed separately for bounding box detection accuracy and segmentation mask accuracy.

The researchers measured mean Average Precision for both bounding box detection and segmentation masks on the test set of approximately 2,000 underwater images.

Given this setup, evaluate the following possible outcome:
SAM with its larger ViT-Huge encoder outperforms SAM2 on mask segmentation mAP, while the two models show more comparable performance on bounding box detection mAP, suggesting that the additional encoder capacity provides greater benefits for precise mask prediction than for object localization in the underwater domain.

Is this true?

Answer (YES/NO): NO